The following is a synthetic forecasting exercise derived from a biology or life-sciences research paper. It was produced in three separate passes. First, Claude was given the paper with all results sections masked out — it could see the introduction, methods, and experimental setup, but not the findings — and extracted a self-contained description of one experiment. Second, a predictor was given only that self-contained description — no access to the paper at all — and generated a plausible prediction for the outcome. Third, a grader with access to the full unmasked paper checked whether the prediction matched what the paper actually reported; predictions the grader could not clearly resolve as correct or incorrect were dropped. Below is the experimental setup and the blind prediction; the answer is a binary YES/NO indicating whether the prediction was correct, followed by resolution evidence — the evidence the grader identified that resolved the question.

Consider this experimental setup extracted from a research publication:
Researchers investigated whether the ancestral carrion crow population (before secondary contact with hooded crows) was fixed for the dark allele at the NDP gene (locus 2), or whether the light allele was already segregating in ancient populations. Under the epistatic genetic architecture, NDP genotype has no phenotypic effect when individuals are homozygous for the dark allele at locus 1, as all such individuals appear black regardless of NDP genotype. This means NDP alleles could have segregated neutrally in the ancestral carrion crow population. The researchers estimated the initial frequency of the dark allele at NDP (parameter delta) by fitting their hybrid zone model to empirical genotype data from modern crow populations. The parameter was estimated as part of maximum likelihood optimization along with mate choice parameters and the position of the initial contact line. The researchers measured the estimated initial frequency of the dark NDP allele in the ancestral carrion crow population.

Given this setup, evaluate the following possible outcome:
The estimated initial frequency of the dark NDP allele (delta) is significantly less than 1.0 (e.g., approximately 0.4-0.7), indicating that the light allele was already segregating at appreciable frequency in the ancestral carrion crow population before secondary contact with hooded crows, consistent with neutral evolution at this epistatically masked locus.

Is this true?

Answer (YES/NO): YES